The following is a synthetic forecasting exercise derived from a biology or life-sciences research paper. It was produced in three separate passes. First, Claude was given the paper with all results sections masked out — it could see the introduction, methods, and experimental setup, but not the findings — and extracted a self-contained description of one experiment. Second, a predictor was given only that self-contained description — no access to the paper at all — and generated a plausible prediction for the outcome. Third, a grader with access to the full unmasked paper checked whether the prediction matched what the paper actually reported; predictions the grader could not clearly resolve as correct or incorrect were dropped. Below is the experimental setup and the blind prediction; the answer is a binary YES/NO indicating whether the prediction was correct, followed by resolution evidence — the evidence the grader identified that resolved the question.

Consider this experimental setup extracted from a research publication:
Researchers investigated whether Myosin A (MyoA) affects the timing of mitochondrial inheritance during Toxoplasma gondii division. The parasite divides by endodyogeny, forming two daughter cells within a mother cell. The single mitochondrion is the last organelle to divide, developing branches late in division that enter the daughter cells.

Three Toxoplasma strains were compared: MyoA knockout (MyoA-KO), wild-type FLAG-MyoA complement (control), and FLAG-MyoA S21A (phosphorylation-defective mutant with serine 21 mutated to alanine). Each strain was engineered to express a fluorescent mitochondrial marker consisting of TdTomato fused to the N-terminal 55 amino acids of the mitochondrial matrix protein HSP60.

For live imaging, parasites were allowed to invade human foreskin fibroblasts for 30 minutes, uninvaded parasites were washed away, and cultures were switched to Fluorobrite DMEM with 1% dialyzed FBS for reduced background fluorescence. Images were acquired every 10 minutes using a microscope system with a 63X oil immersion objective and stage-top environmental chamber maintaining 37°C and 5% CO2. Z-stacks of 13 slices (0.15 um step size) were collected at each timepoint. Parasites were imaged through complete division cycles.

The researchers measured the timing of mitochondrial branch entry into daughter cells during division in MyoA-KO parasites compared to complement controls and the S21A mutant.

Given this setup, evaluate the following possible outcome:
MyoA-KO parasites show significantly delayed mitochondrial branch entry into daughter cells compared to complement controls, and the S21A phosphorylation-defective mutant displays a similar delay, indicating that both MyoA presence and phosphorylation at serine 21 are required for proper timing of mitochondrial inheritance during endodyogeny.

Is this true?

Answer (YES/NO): NO